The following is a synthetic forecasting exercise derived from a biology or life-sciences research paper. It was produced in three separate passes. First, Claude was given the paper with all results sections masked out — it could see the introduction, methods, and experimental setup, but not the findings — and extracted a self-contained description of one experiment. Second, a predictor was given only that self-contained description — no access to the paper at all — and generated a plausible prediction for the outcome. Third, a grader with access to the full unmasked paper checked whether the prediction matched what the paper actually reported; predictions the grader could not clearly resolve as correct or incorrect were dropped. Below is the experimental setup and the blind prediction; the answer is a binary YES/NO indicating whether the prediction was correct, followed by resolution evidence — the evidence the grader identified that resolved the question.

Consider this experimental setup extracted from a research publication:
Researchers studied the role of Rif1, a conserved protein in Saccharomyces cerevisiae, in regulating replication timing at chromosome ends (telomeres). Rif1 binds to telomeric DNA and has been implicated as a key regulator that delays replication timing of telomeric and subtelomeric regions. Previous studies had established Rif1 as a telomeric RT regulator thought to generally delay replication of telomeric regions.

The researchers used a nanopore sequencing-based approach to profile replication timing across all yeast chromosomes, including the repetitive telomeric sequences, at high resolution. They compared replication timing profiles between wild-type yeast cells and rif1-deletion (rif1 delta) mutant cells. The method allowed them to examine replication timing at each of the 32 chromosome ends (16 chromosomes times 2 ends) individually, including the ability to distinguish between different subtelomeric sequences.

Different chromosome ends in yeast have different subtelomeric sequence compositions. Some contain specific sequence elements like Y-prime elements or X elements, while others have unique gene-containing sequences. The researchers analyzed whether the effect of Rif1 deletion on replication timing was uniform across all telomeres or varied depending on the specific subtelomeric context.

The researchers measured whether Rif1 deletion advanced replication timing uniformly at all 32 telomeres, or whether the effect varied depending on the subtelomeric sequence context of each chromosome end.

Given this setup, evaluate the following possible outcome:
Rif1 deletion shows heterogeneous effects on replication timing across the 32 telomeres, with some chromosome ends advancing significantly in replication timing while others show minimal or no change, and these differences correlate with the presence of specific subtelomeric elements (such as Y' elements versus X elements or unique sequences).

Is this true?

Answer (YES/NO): YES